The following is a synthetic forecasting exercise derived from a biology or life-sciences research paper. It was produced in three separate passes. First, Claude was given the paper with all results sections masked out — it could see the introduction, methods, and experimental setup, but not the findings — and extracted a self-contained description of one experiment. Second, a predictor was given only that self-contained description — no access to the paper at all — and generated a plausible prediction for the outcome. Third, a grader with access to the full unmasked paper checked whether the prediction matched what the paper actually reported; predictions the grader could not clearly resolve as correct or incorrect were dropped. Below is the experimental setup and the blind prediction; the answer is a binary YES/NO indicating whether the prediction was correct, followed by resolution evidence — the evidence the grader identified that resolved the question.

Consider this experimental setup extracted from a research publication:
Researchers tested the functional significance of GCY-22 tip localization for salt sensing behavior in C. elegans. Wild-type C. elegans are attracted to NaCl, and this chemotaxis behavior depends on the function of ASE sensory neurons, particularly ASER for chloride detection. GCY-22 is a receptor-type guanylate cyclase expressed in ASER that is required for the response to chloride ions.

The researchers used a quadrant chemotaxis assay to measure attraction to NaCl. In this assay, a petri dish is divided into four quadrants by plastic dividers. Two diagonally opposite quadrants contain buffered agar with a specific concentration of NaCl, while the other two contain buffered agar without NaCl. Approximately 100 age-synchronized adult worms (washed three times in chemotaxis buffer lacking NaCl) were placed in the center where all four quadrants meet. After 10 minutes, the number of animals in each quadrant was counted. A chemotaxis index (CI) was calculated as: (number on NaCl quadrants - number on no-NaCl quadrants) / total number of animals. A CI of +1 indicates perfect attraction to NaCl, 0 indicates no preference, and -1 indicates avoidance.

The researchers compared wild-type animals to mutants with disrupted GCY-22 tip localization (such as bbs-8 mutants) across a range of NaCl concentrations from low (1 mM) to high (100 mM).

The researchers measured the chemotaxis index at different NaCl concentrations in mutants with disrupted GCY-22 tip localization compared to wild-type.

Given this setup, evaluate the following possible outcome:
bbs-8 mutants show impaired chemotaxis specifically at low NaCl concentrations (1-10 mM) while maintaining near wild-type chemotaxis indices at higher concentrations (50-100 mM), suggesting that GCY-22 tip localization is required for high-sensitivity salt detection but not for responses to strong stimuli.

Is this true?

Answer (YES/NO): NO